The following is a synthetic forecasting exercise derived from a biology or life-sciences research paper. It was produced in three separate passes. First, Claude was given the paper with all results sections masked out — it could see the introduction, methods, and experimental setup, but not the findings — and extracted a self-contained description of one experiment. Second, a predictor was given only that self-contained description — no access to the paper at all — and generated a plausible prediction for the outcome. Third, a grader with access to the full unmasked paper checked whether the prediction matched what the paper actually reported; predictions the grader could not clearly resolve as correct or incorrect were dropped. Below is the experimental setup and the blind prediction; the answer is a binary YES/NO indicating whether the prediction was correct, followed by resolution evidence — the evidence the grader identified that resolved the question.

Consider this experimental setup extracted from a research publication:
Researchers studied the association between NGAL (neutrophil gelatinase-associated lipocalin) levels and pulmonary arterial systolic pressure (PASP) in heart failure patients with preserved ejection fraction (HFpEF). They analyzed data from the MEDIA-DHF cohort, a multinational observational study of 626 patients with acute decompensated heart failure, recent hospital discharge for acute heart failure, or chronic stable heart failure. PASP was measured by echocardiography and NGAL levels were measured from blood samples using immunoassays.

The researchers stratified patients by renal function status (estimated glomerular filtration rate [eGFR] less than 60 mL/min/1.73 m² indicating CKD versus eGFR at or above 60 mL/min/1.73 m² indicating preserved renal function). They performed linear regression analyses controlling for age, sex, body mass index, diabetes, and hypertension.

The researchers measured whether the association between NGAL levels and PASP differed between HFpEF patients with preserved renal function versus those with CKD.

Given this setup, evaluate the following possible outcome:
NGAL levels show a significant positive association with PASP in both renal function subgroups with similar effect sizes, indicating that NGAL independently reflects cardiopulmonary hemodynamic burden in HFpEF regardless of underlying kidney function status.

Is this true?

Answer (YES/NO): NO